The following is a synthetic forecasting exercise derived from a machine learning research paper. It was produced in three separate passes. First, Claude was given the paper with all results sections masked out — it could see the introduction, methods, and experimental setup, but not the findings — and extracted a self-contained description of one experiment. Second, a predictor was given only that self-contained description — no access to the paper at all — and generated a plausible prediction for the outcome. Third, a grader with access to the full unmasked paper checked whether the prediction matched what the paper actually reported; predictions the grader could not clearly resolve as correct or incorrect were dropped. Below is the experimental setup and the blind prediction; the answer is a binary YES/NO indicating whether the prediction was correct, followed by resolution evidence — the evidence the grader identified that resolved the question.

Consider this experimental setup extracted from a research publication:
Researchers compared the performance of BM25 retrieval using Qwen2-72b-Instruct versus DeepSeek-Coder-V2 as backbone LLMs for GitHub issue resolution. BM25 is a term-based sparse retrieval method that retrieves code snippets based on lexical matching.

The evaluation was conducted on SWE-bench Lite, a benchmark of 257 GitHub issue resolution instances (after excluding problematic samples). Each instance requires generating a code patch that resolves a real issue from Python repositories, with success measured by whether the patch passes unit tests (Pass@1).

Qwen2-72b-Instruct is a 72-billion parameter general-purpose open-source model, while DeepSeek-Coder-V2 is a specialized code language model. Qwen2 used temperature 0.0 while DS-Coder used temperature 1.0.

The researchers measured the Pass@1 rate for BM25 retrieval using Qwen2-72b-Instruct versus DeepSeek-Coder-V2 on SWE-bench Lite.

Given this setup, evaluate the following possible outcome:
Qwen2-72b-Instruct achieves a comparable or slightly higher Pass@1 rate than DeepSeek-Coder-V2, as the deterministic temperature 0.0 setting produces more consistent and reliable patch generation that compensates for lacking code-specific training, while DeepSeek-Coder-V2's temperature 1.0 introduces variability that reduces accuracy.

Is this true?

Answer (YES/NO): NO